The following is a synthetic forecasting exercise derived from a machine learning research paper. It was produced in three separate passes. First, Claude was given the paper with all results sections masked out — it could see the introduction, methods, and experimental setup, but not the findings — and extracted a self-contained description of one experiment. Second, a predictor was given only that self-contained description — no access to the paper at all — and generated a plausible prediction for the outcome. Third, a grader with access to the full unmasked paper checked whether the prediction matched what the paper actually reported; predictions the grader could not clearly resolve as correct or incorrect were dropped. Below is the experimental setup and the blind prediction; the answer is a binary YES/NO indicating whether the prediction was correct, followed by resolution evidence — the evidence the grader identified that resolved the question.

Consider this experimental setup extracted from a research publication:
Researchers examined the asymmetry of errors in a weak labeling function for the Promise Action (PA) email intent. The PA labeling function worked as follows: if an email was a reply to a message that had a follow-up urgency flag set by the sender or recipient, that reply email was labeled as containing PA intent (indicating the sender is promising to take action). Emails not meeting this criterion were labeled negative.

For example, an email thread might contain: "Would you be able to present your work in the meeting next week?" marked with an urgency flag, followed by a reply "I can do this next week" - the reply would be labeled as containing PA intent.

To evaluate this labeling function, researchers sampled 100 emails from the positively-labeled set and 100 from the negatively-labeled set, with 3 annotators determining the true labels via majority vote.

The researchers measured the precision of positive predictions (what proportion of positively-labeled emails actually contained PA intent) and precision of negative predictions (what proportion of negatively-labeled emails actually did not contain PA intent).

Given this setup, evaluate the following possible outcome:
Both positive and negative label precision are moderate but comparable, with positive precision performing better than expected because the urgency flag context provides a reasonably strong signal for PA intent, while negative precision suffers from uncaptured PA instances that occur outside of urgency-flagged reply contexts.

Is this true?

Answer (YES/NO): NO